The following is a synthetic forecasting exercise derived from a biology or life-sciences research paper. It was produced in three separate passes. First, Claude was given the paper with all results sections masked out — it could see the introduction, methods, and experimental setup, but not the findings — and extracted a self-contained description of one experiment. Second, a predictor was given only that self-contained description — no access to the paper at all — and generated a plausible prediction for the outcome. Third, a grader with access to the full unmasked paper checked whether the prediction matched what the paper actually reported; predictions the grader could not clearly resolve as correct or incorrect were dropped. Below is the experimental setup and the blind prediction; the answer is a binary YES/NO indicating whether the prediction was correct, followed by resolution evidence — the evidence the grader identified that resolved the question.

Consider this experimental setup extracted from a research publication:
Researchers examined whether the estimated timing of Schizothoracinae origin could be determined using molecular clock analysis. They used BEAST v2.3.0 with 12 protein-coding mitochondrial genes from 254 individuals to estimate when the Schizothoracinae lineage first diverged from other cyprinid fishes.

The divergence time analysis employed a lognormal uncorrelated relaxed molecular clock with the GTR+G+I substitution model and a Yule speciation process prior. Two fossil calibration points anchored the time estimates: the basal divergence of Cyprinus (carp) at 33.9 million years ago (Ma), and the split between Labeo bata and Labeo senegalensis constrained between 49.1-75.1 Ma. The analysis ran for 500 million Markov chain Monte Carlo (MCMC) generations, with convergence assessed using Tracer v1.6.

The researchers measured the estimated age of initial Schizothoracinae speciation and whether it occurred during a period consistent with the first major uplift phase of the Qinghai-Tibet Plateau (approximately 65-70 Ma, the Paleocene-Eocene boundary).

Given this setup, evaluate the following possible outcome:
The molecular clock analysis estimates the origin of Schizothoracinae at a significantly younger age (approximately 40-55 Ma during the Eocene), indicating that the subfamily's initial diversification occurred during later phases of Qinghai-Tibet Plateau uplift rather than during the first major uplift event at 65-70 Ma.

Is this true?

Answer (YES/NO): NO